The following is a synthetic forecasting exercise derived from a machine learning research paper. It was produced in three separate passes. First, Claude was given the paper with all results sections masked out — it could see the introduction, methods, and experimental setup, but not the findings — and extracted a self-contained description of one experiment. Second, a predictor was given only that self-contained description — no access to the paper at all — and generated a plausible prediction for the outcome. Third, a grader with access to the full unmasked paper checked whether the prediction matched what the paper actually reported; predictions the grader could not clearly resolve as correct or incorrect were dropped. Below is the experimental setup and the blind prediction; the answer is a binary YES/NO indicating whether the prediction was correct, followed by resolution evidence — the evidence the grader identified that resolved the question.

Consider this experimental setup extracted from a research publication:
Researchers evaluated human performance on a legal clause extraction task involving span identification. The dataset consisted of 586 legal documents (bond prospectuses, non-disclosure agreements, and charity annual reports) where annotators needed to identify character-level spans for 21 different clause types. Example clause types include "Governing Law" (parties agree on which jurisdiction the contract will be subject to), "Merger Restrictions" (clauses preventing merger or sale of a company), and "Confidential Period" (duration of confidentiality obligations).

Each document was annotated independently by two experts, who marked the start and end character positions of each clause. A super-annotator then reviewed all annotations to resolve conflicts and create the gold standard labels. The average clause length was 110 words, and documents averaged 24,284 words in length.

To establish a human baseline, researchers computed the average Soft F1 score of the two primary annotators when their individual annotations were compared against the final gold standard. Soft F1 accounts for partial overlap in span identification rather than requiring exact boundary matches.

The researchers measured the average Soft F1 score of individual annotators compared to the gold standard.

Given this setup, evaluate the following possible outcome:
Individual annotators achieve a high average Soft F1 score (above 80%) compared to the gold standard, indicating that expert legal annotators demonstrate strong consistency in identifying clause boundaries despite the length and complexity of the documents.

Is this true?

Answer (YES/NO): YES